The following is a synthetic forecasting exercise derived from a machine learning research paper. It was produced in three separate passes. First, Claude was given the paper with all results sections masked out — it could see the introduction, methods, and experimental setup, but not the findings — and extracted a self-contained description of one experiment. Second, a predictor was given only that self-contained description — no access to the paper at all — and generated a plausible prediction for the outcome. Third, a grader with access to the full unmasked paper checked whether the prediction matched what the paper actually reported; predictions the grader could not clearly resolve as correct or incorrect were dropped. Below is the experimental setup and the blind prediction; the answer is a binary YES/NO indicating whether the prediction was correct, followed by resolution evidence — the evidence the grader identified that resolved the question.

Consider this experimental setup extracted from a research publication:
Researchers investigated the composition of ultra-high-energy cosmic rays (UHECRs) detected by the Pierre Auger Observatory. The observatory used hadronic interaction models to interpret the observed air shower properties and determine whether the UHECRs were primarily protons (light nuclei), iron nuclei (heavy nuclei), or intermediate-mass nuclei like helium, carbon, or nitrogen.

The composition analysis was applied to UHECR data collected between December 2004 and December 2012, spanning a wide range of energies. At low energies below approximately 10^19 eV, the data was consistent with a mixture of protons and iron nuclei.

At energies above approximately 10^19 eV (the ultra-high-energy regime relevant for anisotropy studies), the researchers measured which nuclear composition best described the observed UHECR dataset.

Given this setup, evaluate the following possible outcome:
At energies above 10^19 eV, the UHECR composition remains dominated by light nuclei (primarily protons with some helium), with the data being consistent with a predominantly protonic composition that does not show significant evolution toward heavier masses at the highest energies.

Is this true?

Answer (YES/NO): NO